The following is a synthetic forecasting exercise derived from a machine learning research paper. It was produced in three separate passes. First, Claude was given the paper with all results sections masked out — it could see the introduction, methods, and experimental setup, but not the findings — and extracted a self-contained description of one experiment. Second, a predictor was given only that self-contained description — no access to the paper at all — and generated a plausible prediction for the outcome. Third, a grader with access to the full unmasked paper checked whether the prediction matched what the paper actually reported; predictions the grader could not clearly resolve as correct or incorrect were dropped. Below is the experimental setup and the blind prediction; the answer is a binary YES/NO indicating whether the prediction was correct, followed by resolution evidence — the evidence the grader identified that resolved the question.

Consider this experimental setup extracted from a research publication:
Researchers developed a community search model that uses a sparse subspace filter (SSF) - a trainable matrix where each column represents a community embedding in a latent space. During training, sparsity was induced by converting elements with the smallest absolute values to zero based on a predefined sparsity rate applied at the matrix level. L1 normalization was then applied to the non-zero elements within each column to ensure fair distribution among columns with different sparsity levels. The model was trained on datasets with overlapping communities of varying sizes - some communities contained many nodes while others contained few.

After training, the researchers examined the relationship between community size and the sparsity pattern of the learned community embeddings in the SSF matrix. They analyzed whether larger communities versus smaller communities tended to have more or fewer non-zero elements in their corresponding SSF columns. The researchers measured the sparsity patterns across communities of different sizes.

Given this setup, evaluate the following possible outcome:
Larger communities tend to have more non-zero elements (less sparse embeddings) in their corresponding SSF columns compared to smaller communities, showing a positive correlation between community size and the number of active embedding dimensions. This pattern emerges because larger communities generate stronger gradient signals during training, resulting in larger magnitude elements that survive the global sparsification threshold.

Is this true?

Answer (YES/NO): NO